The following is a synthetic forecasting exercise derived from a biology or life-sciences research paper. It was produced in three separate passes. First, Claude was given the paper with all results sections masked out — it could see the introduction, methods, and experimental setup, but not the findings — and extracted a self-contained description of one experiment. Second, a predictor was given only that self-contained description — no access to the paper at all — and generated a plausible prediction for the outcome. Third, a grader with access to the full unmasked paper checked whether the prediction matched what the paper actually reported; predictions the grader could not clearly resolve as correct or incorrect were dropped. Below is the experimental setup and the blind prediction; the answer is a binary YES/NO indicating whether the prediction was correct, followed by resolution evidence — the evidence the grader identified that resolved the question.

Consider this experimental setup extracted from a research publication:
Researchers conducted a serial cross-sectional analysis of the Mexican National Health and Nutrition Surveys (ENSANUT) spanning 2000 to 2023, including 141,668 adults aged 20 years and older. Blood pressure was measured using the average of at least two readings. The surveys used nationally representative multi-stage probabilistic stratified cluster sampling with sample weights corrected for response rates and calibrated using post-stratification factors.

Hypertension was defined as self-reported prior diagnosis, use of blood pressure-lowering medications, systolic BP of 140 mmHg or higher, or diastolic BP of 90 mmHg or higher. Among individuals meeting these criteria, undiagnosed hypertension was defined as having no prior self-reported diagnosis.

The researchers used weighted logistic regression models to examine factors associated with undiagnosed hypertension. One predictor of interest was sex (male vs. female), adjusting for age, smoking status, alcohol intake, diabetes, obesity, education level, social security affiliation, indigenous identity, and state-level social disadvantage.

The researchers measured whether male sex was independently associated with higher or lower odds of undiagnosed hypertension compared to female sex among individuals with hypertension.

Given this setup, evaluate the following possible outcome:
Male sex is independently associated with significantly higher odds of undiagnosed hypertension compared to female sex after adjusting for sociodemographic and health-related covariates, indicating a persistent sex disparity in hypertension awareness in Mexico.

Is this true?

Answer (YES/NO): YES